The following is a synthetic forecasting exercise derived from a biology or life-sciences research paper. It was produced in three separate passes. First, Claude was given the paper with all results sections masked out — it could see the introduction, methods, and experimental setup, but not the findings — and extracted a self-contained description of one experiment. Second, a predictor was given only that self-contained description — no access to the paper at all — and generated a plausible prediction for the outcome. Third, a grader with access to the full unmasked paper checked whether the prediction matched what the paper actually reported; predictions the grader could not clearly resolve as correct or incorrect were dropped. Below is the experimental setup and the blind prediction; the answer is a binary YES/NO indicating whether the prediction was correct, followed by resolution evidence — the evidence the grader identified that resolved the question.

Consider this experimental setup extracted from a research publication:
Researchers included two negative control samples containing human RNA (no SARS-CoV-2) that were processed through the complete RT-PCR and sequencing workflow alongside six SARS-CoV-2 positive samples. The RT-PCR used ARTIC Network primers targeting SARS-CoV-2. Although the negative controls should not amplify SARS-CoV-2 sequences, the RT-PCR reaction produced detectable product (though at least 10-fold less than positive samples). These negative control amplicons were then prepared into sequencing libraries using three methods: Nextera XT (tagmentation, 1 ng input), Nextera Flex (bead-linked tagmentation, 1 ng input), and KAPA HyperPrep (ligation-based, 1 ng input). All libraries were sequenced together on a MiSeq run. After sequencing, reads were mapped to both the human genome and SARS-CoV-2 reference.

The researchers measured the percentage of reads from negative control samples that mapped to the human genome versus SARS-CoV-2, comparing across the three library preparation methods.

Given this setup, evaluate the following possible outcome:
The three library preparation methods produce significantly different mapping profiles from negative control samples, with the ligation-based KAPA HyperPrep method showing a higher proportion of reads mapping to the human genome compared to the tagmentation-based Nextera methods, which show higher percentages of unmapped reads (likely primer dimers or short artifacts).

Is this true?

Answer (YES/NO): NO